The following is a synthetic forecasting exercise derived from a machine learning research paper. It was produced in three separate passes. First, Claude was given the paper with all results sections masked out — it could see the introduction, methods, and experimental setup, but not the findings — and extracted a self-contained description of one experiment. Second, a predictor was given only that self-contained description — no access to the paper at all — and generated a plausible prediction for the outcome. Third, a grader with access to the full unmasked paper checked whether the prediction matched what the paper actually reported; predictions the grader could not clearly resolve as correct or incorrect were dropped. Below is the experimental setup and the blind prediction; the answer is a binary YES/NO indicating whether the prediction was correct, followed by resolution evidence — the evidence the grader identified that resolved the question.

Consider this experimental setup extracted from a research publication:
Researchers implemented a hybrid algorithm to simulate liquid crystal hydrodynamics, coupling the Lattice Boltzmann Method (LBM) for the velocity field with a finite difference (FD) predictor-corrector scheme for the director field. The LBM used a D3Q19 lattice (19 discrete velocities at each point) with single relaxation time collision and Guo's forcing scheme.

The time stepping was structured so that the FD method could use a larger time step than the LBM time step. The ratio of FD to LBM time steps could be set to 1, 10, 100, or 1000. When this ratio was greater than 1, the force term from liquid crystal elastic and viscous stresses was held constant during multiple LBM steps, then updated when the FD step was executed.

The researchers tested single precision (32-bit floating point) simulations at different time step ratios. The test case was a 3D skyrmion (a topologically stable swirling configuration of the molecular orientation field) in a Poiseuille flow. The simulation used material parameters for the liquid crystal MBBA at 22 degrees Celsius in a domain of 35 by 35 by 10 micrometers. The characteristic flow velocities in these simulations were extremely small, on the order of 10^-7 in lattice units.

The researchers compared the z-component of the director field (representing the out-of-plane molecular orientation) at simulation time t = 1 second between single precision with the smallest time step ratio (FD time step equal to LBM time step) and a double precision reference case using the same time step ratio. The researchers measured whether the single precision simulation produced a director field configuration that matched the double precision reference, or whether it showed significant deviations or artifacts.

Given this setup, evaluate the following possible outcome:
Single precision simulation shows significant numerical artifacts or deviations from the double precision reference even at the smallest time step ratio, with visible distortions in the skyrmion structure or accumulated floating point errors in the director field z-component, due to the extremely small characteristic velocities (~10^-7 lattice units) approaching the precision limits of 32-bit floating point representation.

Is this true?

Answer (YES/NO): YES